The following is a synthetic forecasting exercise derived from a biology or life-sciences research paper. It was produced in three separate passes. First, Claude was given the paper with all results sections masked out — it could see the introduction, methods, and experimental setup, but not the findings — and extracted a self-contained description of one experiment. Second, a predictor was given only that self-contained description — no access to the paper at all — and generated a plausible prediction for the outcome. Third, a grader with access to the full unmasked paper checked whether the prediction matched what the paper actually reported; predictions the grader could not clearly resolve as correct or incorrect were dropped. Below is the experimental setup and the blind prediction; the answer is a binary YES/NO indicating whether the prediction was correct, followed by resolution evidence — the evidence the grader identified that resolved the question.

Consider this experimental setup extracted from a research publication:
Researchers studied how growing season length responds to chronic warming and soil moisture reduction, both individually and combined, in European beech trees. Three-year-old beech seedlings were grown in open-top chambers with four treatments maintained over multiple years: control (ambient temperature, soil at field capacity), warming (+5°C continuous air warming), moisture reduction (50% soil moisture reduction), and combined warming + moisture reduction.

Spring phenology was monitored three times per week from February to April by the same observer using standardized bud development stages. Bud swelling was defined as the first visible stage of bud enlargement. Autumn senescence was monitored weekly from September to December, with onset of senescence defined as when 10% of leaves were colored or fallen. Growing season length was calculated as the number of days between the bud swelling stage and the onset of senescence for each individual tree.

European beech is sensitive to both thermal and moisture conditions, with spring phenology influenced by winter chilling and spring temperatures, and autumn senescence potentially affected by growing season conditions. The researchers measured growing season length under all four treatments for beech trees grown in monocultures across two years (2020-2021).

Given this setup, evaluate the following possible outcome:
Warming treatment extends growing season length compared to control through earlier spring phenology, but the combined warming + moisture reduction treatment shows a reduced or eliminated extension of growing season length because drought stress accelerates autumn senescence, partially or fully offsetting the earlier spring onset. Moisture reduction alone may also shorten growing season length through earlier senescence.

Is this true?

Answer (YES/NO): NO